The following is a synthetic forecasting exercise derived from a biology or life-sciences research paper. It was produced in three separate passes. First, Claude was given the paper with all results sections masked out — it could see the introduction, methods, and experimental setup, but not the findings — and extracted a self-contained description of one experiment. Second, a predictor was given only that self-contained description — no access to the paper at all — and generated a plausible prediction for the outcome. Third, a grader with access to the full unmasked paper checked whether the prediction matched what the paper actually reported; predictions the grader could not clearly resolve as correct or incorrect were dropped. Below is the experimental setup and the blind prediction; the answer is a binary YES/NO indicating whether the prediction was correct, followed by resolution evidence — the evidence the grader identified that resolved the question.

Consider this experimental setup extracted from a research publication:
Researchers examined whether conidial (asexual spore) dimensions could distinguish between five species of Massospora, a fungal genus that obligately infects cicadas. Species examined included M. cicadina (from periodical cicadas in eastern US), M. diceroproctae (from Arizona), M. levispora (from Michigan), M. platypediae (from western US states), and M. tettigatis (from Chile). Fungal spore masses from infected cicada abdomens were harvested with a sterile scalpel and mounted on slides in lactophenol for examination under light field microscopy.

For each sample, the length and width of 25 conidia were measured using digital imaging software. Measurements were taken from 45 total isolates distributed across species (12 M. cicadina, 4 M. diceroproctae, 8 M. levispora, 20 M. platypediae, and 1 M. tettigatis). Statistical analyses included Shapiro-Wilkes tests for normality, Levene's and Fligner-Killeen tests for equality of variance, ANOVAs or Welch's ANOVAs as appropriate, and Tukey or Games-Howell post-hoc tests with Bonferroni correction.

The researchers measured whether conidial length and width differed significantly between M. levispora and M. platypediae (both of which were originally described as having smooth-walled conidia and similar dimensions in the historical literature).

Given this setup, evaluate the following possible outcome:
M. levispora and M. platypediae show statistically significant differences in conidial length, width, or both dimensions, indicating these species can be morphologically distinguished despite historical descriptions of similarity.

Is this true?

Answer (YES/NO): YES